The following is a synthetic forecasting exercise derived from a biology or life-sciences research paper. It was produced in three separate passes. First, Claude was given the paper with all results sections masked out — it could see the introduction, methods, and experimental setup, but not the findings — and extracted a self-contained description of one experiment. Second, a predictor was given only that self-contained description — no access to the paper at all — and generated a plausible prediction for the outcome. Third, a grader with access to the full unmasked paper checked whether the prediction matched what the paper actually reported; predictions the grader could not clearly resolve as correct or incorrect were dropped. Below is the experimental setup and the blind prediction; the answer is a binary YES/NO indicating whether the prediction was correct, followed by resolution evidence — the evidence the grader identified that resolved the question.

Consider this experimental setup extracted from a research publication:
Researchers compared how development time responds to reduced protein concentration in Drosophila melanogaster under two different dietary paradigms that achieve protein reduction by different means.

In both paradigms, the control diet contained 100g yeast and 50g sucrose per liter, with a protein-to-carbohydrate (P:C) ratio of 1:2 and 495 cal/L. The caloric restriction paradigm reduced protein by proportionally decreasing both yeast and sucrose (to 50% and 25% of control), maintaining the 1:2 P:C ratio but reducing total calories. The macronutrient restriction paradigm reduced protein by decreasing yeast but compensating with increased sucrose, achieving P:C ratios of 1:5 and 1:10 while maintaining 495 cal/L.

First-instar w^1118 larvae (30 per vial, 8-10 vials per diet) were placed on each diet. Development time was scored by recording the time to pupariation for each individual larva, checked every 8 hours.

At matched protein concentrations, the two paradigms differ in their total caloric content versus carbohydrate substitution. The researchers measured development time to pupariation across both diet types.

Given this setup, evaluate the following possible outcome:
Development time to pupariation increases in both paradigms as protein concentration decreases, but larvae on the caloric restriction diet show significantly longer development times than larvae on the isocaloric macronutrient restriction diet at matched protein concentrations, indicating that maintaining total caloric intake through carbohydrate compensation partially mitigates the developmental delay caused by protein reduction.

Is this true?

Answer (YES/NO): NO